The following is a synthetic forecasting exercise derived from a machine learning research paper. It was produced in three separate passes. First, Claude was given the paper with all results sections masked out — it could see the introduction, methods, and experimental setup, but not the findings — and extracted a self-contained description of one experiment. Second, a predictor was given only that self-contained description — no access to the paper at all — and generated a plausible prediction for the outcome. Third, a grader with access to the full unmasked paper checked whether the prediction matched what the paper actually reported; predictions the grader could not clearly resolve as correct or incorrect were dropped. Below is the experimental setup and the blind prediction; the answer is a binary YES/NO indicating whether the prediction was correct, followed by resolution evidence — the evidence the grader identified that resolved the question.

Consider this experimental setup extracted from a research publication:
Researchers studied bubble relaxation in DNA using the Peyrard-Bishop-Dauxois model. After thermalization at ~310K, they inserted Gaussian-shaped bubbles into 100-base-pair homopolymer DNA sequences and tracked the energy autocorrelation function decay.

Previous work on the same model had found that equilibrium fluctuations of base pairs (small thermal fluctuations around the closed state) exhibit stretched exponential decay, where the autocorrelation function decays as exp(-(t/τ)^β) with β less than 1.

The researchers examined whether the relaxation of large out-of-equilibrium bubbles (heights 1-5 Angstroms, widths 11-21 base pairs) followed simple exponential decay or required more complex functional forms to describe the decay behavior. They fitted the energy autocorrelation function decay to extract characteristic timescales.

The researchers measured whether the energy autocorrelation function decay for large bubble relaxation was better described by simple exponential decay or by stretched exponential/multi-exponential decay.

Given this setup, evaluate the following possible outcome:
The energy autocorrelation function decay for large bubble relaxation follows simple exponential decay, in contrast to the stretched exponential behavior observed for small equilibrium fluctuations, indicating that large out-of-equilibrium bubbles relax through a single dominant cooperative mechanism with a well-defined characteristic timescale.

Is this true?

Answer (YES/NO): NO